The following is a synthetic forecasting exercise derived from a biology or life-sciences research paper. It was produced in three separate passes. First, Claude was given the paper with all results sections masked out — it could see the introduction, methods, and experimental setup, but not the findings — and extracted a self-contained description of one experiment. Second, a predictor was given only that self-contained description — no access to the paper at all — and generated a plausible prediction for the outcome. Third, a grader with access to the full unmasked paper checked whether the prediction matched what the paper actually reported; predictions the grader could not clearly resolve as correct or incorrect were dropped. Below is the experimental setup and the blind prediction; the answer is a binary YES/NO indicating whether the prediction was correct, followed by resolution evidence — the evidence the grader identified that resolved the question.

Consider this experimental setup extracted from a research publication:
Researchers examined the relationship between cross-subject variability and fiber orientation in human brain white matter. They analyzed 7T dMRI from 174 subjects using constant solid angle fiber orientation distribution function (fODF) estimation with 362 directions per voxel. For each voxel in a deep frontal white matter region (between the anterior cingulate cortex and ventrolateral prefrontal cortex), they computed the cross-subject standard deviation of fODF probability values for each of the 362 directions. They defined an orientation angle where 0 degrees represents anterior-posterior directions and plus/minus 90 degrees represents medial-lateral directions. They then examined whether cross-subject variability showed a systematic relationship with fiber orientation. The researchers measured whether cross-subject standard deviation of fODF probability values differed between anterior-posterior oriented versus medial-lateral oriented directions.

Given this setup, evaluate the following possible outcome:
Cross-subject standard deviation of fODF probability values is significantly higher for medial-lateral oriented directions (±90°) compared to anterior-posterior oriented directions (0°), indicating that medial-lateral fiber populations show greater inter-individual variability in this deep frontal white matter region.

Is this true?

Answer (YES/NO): NO